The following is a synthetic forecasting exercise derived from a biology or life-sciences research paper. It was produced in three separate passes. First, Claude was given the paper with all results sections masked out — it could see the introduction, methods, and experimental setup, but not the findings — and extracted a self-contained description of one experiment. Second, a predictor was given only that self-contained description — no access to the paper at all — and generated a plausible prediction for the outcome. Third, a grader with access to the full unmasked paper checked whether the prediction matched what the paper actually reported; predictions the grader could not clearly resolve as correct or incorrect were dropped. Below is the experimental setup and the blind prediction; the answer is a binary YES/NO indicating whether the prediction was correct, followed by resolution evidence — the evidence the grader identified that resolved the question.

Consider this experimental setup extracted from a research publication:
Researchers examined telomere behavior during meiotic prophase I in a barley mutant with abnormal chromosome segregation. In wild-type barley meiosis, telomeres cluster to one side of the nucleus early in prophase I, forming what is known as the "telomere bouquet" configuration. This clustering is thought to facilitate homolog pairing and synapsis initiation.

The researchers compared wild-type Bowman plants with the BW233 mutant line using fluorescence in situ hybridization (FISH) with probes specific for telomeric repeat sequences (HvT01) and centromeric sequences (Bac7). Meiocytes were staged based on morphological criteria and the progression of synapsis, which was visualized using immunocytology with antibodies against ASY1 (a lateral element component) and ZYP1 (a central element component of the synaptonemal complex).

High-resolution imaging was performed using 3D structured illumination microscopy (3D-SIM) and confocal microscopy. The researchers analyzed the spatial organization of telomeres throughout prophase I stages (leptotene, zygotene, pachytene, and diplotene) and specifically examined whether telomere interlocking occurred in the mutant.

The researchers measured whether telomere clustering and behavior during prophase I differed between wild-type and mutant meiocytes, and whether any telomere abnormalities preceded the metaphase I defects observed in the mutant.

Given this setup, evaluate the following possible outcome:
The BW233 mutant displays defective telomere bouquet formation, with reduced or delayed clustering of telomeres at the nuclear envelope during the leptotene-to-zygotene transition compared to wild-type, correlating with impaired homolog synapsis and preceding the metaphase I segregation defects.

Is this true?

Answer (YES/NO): NO